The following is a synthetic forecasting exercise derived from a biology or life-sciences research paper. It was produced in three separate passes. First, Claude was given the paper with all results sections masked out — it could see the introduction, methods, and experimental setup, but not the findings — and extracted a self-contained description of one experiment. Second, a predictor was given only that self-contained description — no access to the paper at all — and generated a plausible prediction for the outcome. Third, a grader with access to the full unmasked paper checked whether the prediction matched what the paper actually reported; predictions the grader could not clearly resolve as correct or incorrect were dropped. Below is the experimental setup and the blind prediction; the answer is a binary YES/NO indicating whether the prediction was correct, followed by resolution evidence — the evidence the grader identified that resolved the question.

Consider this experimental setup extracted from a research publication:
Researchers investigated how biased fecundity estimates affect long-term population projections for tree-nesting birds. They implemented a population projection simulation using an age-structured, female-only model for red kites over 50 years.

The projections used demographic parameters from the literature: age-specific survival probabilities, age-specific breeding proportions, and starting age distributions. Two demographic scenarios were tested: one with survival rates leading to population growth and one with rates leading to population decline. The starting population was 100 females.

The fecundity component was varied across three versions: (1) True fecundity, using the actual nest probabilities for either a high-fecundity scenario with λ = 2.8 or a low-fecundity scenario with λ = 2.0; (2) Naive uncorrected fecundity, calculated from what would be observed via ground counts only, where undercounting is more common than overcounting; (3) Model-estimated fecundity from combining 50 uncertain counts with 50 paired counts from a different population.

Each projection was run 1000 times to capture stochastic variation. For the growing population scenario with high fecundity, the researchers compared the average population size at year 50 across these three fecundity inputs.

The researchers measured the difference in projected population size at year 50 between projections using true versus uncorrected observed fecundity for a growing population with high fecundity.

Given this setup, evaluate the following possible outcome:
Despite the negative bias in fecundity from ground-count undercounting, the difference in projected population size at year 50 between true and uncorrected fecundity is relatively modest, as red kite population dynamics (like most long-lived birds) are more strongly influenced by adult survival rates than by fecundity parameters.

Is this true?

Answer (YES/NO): NO